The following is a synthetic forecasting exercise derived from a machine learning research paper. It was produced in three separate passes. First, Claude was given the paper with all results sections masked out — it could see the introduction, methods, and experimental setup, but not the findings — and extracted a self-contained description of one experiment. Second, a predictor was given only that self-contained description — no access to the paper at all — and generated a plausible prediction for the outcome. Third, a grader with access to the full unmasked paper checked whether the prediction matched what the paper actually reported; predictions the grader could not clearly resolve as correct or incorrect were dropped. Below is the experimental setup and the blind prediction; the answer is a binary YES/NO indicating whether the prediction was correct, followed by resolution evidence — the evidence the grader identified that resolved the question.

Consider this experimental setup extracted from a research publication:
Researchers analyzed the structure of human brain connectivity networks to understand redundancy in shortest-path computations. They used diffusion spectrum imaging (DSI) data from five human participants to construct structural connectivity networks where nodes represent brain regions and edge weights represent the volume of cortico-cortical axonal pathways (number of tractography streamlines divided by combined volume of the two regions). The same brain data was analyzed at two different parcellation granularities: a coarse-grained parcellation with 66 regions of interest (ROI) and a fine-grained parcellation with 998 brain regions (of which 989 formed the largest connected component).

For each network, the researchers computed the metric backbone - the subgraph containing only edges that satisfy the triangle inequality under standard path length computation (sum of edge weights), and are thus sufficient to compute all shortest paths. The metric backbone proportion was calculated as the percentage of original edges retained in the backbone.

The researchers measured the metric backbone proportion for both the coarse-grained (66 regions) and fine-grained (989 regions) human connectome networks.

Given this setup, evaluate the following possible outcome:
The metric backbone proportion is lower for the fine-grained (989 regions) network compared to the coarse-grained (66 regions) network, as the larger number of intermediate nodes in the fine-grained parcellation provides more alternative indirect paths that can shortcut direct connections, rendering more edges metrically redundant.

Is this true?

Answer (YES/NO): NO